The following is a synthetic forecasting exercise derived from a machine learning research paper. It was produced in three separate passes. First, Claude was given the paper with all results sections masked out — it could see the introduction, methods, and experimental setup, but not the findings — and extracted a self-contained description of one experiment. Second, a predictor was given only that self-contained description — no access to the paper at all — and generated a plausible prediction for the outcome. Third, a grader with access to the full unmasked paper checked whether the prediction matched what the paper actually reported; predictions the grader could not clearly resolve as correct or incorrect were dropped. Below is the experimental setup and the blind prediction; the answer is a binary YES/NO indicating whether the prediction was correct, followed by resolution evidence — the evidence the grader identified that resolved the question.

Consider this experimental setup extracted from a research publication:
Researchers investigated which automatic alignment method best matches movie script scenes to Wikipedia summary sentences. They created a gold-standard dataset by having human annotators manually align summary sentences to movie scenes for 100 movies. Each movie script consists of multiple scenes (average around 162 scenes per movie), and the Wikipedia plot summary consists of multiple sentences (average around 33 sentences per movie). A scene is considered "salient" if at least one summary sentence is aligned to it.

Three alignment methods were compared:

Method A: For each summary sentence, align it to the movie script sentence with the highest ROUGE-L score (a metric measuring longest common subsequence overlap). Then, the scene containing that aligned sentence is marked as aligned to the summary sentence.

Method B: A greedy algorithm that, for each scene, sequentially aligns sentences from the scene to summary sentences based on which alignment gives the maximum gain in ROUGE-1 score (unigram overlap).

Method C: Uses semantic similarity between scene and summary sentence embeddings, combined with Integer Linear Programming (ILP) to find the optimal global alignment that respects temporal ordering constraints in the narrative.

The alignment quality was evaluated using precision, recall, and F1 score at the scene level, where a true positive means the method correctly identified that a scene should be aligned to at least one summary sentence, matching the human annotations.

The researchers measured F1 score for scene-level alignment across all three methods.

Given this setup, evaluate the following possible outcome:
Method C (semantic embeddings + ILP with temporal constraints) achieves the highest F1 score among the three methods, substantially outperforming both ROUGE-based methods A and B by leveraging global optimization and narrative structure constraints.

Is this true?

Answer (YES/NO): YES